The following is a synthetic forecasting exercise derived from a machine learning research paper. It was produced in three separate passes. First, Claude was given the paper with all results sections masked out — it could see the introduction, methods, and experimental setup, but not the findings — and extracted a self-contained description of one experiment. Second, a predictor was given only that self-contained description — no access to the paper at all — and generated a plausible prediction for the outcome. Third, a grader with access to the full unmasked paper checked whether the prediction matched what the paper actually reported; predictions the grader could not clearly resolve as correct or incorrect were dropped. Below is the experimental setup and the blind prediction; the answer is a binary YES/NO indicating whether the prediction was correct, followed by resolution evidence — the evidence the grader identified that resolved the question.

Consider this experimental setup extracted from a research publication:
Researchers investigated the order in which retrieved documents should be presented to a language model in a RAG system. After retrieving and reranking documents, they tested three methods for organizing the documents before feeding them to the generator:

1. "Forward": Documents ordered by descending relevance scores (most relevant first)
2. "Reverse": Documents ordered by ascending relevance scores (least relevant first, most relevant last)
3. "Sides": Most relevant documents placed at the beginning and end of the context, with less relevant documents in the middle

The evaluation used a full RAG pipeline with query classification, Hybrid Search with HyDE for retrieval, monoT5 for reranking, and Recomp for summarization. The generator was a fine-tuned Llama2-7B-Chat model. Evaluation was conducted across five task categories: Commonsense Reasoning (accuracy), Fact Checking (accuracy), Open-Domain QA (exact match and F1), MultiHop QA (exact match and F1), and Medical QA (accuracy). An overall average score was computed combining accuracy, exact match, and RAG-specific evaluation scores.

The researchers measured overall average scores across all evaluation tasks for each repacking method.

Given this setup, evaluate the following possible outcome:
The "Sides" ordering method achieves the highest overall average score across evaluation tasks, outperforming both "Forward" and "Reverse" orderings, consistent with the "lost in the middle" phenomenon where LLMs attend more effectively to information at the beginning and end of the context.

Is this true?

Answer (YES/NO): NO